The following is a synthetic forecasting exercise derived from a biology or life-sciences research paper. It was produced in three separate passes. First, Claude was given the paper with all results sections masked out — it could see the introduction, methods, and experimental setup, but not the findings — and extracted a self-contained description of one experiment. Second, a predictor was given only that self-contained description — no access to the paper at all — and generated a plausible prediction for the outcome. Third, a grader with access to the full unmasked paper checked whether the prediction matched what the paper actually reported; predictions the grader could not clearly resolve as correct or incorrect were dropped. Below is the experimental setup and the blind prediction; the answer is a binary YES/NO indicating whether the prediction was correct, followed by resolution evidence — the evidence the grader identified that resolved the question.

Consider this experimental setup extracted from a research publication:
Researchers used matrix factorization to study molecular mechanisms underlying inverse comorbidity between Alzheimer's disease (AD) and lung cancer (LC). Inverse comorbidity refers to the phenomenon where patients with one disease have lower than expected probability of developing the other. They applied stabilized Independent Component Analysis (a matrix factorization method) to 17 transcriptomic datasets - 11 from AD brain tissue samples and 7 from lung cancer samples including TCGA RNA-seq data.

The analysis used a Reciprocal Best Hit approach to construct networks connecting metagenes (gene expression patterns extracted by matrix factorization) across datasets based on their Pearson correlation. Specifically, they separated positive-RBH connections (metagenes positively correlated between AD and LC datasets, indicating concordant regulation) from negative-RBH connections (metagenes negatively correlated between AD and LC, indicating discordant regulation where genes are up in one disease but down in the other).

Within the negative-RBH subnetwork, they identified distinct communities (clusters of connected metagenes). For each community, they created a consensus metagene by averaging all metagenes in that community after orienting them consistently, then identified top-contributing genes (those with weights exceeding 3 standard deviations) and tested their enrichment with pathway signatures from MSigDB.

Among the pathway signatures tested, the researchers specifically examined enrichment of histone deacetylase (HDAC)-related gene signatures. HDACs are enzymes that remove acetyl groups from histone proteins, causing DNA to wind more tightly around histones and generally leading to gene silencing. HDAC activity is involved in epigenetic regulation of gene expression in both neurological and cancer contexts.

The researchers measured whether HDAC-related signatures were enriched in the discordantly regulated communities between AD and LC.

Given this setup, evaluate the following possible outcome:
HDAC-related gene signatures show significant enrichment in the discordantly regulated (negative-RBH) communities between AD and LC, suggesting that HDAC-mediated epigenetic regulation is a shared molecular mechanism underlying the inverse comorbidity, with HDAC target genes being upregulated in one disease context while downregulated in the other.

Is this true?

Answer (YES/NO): YES